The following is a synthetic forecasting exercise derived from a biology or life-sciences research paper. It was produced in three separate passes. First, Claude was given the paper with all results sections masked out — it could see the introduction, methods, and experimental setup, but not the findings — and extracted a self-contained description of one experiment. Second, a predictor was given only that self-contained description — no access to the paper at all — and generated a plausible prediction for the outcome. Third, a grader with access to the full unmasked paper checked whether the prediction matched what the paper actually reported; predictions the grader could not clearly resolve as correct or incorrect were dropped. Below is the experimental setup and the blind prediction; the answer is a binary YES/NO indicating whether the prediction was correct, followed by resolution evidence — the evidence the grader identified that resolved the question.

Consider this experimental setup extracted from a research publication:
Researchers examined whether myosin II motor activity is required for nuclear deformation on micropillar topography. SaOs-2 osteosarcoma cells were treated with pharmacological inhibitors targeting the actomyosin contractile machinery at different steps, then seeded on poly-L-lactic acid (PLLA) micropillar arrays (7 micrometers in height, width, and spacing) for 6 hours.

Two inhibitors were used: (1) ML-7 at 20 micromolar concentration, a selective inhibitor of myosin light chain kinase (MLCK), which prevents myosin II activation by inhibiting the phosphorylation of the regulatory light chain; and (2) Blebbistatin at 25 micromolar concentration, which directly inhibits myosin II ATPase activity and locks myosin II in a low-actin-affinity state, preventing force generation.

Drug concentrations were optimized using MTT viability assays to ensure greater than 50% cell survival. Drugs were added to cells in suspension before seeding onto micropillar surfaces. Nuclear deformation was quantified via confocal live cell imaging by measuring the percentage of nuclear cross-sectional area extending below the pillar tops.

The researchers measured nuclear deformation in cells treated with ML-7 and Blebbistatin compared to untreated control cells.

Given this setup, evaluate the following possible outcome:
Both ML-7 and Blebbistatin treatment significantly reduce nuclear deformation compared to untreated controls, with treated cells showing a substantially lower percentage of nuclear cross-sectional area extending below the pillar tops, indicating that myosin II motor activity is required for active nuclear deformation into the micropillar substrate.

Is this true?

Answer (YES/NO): YES